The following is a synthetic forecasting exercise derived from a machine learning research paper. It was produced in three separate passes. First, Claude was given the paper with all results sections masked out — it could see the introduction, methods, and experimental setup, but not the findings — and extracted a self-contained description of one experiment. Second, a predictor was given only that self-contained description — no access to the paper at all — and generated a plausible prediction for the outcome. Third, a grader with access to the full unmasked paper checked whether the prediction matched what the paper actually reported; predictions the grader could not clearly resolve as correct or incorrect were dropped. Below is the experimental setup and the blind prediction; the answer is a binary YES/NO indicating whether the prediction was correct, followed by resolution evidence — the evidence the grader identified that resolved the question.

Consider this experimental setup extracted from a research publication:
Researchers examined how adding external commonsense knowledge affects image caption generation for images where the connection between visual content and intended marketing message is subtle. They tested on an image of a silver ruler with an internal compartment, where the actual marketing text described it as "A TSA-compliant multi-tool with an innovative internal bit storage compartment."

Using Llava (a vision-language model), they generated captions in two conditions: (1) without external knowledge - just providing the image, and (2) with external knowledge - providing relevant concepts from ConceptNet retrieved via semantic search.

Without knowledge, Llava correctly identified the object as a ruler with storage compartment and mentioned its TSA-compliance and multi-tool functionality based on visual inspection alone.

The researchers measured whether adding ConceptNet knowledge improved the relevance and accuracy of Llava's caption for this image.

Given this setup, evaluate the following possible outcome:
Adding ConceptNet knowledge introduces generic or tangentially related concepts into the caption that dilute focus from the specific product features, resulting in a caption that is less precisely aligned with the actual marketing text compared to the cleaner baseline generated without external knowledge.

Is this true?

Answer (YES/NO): YES